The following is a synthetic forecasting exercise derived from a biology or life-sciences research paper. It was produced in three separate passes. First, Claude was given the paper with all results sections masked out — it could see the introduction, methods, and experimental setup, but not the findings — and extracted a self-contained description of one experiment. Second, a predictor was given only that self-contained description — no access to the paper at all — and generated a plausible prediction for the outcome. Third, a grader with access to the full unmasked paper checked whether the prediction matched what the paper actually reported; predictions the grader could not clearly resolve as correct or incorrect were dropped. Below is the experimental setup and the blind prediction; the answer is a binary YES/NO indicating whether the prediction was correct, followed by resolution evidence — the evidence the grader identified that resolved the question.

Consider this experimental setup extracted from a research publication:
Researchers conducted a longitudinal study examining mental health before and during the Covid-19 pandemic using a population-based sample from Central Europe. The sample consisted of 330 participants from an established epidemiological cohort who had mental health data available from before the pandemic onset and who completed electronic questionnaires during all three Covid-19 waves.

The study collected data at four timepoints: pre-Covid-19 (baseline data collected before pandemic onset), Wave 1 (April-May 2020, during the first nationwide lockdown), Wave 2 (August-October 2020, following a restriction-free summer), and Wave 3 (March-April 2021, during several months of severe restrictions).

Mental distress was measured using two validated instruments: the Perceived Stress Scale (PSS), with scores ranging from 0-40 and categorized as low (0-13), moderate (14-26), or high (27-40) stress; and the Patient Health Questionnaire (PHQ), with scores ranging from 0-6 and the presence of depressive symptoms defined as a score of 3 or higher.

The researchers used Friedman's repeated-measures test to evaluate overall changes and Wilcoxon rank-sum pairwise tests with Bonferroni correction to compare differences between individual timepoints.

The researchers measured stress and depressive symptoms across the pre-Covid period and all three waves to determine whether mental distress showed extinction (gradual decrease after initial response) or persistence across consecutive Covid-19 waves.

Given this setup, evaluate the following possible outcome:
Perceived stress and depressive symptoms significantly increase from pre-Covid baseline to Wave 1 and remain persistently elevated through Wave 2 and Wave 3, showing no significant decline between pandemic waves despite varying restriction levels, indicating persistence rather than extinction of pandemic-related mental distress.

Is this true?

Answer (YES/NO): NO